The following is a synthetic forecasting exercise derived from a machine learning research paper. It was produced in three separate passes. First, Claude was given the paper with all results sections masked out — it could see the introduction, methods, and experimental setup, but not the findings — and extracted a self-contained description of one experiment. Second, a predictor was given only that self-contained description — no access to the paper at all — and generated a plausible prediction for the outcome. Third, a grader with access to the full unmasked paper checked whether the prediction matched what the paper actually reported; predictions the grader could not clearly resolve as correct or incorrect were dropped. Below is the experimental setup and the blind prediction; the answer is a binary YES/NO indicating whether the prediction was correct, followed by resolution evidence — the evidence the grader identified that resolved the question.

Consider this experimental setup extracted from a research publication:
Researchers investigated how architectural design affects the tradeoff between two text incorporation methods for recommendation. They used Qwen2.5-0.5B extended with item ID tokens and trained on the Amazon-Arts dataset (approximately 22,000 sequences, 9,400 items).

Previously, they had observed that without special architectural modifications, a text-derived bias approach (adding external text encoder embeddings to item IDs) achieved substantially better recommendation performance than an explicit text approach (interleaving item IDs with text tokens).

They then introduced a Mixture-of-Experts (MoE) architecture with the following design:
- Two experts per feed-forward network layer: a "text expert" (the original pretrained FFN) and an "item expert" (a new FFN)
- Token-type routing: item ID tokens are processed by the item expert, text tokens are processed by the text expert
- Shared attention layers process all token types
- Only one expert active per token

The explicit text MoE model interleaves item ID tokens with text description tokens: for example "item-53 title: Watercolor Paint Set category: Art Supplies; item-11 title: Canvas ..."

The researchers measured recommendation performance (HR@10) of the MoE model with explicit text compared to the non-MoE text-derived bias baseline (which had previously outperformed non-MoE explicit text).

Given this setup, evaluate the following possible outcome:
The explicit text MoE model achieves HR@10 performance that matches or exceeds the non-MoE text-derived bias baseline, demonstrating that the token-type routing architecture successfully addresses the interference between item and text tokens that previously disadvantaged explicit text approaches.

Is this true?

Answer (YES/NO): YES